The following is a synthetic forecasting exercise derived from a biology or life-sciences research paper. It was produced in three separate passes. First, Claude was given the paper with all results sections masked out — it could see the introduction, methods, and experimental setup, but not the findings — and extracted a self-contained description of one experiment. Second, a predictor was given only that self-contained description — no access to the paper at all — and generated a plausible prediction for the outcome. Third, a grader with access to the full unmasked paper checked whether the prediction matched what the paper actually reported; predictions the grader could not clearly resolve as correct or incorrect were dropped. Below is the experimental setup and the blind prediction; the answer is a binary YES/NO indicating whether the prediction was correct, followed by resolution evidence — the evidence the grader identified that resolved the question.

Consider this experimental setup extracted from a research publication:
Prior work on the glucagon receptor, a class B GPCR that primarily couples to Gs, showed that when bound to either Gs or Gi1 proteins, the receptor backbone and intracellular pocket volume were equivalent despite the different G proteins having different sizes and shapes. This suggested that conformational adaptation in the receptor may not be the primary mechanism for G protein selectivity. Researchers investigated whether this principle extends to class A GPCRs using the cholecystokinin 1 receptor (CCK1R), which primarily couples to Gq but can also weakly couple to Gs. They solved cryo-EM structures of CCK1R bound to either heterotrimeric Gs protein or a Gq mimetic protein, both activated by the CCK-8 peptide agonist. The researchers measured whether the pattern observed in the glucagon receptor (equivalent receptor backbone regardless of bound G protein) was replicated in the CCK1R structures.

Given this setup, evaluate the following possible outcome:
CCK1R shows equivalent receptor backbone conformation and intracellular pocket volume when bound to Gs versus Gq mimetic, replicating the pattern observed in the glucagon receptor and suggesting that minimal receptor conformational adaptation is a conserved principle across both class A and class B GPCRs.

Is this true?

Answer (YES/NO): YES